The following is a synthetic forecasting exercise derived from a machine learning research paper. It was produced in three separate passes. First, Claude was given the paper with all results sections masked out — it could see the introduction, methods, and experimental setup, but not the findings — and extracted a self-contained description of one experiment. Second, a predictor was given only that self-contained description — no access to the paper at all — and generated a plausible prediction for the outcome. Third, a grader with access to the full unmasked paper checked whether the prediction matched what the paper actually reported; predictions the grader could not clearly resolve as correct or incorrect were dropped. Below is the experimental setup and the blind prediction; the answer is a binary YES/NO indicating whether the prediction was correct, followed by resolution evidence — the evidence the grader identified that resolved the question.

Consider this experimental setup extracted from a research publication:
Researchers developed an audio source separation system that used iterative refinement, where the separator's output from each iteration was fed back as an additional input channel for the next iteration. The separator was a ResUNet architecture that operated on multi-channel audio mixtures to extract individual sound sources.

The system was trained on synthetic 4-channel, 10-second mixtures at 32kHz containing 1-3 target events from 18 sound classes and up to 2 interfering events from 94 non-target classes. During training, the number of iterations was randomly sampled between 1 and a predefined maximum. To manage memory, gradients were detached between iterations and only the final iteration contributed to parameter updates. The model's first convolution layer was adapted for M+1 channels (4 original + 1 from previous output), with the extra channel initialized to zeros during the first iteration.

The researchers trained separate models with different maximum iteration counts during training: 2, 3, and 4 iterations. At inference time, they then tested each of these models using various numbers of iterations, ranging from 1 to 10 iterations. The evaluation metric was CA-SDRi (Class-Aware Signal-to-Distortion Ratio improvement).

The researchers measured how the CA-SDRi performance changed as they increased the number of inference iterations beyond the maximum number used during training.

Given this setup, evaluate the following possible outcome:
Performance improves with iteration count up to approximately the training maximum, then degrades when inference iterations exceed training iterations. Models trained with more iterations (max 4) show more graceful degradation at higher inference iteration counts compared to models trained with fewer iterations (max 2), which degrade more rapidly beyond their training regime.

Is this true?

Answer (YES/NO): NO